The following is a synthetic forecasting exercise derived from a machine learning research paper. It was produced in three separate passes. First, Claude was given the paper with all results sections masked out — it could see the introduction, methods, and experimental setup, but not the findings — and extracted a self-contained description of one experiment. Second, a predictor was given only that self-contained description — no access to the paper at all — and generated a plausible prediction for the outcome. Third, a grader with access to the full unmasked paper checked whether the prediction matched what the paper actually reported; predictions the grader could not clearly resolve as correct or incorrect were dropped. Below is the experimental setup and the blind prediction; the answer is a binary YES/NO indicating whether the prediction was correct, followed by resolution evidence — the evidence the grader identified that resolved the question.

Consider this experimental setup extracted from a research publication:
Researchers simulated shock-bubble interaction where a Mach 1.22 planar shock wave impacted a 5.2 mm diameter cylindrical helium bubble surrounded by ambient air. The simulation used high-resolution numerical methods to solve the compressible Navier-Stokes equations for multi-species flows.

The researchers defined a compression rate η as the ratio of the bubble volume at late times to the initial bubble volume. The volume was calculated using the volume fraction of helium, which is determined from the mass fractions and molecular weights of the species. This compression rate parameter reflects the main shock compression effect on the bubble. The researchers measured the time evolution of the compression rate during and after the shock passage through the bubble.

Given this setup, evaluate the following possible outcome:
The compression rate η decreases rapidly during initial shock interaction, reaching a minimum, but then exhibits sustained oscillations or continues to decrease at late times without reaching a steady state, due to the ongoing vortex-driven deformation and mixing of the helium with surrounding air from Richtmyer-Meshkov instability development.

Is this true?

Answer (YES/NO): NO